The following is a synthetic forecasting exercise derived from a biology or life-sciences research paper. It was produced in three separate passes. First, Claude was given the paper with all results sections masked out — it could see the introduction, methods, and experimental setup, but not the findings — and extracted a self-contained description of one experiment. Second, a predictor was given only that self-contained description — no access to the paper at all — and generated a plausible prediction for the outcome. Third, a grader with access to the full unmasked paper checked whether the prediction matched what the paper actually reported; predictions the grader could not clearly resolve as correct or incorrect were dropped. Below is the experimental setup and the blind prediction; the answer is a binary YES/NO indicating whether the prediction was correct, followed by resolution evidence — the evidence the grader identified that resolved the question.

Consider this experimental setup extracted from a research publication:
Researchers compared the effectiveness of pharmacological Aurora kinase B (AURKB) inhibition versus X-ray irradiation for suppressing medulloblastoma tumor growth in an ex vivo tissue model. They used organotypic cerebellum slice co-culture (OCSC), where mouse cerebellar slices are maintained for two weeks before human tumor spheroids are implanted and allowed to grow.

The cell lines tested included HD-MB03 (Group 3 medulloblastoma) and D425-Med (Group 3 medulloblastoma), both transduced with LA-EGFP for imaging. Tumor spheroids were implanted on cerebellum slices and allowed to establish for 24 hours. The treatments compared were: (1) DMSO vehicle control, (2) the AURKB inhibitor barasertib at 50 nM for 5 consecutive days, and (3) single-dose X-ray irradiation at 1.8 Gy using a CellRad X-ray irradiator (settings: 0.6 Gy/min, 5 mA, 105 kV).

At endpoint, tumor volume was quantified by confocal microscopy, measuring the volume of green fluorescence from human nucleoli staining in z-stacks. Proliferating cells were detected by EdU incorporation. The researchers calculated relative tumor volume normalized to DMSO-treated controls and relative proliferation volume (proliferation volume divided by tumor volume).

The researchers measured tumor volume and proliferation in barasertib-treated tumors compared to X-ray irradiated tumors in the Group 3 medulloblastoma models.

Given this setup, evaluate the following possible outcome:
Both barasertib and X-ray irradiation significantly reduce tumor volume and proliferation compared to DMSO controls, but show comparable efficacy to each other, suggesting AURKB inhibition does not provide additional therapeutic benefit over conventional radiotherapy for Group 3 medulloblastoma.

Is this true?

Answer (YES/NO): YES